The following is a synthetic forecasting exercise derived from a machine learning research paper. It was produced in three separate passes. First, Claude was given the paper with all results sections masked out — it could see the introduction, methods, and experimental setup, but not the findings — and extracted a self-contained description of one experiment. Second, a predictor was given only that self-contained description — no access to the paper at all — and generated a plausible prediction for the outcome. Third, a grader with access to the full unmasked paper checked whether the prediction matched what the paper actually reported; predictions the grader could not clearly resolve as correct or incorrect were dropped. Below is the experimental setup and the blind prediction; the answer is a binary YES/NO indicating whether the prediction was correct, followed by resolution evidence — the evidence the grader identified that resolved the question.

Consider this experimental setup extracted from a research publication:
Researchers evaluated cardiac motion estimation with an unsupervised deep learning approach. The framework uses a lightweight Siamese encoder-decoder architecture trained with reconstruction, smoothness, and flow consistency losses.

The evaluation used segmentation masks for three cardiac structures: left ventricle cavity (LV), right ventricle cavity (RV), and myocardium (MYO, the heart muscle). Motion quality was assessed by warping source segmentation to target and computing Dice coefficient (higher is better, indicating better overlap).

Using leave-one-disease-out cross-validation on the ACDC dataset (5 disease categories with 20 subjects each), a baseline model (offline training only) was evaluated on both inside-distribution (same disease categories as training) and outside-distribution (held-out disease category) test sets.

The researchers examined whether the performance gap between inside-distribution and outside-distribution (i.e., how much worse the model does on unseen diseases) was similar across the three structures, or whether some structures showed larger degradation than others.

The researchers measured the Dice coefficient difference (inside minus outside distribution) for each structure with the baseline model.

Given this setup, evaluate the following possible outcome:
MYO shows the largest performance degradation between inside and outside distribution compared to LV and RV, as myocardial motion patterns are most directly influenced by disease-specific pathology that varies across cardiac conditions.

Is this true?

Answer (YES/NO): NO